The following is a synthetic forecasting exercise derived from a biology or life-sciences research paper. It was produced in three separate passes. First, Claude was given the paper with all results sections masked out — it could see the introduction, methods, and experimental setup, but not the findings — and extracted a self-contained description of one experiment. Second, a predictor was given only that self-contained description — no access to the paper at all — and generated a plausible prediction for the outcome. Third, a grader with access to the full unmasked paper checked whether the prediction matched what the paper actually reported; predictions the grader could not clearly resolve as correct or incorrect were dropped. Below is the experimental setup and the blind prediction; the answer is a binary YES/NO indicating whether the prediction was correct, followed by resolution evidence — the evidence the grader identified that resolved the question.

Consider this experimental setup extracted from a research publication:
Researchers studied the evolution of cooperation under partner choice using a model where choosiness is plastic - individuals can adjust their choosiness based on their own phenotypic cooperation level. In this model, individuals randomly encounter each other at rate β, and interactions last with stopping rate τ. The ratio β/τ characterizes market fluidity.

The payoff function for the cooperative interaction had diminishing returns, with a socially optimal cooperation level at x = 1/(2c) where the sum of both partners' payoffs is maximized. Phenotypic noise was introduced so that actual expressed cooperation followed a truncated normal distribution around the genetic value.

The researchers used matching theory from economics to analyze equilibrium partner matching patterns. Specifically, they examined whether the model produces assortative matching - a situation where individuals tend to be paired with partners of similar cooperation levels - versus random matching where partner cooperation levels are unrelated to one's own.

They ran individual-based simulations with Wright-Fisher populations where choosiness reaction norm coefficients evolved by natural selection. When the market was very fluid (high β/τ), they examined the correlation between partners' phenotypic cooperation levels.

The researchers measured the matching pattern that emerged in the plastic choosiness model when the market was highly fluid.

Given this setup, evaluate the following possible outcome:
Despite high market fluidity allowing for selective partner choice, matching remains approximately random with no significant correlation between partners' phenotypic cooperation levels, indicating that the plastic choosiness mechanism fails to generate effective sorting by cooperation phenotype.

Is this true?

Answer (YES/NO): NO